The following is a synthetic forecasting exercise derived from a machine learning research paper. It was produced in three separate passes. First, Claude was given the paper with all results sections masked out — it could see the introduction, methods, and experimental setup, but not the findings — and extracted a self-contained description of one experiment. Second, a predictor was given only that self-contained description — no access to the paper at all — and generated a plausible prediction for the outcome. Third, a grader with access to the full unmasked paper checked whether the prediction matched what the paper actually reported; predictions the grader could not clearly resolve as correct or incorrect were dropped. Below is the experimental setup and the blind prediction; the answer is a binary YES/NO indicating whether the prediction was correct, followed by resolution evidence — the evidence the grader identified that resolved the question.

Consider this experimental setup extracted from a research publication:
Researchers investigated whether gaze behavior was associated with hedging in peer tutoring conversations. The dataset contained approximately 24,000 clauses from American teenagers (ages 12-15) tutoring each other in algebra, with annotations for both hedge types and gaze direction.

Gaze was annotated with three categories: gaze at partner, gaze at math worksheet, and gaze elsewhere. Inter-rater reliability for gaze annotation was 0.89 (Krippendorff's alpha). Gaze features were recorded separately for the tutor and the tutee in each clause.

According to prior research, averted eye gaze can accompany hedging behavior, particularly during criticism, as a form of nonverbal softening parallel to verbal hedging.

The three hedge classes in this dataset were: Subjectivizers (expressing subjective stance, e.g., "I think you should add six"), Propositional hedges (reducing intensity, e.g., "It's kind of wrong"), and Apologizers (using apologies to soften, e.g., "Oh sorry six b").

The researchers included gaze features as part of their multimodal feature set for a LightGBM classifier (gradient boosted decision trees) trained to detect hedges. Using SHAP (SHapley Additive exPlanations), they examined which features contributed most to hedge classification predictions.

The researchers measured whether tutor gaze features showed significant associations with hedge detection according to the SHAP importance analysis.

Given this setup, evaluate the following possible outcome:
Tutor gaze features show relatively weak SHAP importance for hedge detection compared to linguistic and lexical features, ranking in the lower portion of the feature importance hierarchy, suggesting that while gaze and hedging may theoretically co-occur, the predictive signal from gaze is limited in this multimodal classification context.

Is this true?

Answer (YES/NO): YES